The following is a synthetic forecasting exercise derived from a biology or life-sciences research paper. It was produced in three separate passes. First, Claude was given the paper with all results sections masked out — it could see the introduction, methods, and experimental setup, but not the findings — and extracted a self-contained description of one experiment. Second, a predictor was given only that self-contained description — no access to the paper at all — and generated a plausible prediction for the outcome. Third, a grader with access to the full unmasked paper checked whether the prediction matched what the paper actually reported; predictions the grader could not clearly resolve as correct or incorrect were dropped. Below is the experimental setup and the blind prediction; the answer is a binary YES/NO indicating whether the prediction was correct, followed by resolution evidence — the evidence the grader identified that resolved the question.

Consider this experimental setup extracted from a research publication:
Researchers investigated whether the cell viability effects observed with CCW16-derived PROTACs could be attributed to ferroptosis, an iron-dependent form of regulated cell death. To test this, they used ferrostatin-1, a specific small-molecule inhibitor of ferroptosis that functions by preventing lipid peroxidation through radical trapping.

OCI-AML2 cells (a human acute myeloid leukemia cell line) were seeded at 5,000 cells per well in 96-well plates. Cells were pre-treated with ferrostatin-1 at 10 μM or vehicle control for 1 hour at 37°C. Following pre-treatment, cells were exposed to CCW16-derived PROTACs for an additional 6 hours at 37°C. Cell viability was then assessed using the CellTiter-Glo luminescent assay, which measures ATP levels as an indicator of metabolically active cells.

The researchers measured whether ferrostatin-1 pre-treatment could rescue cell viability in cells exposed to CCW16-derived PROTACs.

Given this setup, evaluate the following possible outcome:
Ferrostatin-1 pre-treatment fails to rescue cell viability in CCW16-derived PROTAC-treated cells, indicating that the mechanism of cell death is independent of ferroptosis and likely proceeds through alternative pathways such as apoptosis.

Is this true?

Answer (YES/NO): NO